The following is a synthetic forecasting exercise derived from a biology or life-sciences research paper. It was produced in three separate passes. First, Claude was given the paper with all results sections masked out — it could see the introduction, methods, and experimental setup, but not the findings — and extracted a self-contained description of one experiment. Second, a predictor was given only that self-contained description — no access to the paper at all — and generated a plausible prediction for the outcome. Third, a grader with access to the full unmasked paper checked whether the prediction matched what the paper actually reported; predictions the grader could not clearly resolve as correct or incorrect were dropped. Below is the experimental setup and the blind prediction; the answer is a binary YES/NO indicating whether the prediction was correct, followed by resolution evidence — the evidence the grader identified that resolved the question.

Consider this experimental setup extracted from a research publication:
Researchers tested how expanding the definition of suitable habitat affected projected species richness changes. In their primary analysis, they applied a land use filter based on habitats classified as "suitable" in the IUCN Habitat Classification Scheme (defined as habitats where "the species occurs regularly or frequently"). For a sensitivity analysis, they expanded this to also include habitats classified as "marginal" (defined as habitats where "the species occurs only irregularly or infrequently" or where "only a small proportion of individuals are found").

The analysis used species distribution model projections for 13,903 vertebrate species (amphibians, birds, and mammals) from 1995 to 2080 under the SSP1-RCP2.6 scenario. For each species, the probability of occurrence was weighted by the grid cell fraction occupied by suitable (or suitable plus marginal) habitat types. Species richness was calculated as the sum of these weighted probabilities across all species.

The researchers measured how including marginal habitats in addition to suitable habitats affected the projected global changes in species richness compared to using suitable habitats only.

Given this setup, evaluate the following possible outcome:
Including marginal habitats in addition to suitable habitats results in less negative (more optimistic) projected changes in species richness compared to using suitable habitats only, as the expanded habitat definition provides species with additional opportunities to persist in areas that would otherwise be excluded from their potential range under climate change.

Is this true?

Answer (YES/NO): NO